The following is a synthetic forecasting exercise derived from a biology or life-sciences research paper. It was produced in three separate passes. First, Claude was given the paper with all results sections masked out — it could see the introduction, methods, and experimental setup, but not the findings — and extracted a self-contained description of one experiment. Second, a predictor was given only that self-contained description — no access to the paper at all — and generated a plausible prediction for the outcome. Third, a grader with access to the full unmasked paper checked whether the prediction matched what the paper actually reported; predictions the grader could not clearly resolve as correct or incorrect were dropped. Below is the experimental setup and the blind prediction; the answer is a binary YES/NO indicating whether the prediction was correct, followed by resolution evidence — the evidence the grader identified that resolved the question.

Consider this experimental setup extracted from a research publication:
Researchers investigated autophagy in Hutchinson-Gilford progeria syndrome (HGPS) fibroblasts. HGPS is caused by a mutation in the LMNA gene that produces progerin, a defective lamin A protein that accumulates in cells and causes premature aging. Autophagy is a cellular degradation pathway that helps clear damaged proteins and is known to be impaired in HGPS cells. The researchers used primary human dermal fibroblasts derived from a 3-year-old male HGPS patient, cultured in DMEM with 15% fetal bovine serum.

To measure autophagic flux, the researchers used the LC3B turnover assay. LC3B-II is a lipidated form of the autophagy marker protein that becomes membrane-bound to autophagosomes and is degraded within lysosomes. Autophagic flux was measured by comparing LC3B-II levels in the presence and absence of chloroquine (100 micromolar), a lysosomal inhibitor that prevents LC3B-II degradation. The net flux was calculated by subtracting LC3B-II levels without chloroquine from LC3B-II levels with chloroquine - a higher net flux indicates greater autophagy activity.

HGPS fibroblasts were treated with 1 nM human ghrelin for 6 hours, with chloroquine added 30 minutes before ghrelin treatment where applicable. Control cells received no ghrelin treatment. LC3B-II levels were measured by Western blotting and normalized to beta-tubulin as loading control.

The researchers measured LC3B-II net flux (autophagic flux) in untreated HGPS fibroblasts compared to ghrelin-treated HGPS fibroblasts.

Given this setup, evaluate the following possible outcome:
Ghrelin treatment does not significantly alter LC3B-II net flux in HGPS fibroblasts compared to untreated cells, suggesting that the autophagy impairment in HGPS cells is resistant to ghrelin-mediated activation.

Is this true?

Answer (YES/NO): NO